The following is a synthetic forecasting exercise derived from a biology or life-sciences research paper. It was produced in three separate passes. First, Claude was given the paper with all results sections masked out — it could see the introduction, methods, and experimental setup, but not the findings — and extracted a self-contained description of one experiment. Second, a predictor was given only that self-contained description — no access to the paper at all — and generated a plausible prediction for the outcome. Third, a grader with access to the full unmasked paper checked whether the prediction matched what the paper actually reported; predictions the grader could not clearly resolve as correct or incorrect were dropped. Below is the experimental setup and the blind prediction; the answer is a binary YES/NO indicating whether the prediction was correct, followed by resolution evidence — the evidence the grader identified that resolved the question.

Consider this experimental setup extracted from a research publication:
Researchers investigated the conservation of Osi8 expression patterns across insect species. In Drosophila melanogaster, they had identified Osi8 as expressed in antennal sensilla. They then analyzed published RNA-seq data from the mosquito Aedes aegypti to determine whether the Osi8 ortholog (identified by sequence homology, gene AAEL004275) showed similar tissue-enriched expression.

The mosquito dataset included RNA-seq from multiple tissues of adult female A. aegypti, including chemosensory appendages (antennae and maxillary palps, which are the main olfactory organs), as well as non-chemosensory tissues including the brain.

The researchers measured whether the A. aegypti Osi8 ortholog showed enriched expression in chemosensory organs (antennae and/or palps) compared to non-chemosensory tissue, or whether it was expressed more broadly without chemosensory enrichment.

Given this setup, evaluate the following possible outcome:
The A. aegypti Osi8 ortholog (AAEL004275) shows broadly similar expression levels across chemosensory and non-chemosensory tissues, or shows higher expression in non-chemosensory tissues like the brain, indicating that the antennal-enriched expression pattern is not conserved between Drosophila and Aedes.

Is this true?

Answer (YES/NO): NO